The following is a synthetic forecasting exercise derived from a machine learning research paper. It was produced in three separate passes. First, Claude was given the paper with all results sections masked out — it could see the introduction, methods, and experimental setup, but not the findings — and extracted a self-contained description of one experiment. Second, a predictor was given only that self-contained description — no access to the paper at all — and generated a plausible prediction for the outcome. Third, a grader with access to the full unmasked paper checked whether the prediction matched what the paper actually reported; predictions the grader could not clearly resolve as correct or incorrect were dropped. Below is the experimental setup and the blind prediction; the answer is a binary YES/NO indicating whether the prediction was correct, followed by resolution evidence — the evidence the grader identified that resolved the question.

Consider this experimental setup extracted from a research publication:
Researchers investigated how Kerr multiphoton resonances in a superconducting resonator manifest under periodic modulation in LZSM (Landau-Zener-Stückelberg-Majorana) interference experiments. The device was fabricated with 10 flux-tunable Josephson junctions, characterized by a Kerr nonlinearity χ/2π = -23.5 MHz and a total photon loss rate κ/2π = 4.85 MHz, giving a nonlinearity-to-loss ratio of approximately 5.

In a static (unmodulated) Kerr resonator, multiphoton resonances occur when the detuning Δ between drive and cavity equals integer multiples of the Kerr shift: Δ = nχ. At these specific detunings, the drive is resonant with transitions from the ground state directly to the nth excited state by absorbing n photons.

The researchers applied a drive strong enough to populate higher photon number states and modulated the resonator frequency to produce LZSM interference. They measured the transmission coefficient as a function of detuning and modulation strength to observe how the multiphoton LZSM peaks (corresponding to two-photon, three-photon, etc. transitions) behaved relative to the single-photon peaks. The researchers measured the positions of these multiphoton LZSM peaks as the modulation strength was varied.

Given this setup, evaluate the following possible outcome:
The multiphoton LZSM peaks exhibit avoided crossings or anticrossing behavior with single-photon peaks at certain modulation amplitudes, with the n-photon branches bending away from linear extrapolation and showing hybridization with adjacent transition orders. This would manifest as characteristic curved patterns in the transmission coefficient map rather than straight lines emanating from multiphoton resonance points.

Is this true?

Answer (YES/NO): YES